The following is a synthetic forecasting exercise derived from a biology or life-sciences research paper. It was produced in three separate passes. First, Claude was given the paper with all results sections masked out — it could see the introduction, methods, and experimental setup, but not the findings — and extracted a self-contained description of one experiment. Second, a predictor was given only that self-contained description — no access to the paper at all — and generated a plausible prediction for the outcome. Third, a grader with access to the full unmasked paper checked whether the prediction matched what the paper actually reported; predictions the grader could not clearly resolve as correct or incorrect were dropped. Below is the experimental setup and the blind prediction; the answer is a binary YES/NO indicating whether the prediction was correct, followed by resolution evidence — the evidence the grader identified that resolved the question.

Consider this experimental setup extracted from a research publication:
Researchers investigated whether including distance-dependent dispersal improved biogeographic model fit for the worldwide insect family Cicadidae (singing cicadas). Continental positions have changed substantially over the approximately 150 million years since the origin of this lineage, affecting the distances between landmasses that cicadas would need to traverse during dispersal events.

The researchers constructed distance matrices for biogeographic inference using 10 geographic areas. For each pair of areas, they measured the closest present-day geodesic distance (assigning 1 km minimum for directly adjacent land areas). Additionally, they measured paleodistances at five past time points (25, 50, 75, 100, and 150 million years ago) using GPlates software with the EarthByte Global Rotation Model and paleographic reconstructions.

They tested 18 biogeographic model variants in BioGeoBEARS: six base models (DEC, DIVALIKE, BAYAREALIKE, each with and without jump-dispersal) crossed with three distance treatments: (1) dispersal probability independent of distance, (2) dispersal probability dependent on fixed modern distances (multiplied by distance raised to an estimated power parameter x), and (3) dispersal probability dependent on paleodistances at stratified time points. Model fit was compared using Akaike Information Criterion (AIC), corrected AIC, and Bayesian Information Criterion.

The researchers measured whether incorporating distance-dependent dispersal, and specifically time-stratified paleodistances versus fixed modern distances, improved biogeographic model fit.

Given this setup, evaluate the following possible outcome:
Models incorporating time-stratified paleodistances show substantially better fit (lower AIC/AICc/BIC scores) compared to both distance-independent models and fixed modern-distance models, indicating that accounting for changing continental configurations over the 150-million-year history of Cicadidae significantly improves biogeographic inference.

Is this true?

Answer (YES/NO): YES